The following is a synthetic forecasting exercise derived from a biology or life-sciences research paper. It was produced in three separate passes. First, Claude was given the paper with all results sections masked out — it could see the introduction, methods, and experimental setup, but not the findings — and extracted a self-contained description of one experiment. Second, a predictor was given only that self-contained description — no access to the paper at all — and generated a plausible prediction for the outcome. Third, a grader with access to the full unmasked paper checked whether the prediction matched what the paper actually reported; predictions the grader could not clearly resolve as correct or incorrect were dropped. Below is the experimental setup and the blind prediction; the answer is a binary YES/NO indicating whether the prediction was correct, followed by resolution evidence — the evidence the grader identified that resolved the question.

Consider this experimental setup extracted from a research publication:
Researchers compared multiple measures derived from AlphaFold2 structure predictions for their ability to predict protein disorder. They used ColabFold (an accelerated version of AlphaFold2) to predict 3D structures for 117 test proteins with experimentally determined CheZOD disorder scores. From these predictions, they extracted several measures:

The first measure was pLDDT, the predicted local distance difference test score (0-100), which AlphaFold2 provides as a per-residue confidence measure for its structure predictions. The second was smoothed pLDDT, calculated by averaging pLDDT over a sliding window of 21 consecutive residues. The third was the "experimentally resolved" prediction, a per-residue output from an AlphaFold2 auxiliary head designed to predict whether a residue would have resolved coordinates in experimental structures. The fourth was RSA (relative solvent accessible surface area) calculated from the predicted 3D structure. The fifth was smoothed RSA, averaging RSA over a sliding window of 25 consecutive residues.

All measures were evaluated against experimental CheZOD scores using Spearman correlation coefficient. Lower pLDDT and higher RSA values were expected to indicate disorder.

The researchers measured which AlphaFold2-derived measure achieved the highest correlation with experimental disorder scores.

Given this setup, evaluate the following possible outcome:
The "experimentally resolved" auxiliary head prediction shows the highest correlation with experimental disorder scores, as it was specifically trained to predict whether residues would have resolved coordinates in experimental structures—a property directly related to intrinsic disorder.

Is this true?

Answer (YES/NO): NO